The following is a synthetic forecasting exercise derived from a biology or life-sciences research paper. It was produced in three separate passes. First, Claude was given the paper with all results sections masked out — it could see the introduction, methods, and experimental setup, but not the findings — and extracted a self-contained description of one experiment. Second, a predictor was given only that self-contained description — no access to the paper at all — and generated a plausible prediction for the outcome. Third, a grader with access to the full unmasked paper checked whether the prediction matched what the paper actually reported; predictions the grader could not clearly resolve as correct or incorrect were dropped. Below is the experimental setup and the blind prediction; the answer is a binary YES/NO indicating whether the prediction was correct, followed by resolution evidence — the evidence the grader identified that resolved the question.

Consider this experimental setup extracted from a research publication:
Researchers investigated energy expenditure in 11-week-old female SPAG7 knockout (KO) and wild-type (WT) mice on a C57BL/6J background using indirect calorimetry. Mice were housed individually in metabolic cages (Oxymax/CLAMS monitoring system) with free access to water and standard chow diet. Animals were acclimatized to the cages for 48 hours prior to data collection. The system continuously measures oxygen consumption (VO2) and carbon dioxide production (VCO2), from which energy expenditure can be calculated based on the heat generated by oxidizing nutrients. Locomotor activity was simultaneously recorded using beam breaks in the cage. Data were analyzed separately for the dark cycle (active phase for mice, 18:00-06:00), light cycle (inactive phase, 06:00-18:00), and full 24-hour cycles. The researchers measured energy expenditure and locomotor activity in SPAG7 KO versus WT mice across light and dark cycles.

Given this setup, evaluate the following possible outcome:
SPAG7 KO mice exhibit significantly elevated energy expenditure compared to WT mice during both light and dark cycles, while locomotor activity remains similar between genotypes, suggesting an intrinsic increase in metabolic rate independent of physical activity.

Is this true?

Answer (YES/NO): NO